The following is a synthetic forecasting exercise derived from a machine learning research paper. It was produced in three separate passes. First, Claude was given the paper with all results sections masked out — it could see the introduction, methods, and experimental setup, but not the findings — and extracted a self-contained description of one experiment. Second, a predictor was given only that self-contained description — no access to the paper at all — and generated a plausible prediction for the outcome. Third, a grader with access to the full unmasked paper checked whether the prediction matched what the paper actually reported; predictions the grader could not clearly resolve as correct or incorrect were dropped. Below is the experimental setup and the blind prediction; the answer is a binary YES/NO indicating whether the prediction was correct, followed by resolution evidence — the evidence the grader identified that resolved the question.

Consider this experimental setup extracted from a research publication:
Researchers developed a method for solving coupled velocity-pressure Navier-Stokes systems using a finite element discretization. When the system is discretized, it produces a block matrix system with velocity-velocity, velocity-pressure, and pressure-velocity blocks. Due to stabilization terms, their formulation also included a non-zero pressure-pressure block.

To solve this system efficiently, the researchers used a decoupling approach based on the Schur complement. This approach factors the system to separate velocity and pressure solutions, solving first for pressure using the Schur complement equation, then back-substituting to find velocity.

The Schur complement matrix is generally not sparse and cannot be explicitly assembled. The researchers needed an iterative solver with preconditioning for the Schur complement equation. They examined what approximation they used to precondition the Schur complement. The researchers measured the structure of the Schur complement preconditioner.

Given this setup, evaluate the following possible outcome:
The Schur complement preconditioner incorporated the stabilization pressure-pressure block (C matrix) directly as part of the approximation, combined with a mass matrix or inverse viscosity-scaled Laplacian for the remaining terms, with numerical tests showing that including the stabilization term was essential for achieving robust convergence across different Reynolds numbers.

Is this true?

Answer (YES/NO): NO